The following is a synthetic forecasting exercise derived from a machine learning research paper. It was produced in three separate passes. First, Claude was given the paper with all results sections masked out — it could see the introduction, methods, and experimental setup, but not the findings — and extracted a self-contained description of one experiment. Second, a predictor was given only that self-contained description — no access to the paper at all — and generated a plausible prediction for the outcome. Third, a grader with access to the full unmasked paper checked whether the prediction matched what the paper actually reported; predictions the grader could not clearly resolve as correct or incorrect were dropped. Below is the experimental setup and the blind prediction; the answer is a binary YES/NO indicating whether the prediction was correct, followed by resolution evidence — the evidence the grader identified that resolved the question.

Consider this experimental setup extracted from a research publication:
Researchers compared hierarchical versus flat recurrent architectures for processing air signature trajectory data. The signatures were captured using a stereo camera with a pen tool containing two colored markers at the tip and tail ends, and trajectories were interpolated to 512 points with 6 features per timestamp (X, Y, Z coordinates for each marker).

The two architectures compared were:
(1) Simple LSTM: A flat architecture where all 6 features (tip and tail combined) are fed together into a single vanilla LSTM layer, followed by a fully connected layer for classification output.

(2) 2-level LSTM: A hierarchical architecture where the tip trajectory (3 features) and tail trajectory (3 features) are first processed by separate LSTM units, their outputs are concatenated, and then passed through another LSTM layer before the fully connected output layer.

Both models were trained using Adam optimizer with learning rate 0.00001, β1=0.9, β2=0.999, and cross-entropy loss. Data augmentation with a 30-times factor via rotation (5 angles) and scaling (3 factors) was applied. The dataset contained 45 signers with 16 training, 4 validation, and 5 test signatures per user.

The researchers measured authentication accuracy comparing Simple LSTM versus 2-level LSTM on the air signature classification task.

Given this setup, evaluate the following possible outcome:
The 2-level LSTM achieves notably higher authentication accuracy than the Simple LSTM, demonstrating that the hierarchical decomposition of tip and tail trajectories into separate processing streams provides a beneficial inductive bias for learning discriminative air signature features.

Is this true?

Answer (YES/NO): NO